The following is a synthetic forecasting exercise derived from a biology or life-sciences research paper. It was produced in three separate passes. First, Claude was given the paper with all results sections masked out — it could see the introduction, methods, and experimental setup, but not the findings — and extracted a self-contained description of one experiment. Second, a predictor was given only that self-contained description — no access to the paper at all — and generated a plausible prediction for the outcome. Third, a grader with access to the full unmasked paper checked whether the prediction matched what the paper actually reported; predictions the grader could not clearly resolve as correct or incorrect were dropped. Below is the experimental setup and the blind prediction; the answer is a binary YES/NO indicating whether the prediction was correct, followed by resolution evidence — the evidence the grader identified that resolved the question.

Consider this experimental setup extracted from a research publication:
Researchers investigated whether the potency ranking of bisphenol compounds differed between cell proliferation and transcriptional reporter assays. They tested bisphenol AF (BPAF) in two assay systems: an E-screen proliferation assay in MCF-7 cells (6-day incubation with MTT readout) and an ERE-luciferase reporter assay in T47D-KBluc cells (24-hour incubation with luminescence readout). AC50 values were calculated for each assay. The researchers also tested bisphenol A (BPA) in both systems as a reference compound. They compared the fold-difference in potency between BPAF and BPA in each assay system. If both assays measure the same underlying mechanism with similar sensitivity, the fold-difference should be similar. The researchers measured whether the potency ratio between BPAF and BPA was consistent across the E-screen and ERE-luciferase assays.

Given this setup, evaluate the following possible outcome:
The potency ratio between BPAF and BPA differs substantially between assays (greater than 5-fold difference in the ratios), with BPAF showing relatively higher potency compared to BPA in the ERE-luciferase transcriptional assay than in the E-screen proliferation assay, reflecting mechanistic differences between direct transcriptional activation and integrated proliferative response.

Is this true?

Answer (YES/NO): NO